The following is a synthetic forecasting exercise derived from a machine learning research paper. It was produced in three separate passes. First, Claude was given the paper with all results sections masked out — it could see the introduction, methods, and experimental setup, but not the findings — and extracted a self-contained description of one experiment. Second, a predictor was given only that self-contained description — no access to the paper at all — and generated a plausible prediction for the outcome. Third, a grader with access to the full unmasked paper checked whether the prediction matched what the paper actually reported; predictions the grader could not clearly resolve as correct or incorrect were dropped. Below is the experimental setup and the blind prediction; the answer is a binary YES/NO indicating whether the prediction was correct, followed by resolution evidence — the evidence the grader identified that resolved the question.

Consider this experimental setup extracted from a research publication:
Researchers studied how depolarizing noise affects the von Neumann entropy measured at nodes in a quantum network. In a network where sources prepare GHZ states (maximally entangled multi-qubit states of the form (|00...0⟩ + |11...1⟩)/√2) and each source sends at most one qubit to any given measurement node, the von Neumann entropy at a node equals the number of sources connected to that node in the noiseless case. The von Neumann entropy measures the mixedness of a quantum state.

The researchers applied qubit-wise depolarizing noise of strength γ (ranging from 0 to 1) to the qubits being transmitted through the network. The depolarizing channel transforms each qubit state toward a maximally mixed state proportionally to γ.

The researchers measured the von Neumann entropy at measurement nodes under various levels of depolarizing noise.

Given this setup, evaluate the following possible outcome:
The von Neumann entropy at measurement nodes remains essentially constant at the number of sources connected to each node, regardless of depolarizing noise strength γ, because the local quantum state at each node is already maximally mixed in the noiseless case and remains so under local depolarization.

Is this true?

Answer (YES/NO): YES